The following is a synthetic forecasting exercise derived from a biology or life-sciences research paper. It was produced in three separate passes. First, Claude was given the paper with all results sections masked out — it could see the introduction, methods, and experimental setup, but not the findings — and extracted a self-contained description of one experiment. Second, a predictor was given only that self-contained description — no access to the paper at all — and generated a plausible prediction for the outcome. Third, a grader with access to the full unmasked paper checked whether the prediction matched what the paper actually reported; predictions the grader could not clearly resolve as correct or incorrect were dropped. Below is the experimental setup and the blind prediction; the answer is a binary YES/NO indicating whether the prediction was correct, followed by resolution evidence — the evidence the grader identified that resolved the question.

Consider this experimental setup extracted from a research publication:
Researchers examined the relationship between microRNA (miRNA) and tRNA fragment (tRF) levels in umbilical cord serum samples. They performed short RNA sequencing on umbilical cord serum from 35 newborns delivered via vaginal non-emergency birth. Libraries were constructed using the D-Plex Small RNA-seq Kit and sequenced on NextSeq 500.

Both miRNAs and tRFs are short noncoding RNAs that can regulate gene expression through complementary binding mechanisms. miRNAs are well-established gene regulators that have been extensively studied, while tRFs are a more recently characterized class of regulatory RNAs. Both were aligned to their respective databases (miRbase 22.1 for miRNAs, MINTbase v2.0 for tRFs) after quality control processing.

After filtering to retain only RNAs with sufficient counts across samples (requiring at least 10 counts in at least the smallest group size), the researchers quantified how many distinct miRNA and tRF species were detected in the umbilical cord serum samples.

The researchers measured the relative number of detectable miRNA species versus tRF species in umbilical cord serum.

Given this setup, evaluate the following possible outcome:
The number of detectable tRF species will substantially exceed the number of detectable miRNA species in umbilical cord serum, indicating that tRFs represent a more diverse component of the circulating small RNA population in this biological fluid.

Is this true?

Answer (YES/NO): YES